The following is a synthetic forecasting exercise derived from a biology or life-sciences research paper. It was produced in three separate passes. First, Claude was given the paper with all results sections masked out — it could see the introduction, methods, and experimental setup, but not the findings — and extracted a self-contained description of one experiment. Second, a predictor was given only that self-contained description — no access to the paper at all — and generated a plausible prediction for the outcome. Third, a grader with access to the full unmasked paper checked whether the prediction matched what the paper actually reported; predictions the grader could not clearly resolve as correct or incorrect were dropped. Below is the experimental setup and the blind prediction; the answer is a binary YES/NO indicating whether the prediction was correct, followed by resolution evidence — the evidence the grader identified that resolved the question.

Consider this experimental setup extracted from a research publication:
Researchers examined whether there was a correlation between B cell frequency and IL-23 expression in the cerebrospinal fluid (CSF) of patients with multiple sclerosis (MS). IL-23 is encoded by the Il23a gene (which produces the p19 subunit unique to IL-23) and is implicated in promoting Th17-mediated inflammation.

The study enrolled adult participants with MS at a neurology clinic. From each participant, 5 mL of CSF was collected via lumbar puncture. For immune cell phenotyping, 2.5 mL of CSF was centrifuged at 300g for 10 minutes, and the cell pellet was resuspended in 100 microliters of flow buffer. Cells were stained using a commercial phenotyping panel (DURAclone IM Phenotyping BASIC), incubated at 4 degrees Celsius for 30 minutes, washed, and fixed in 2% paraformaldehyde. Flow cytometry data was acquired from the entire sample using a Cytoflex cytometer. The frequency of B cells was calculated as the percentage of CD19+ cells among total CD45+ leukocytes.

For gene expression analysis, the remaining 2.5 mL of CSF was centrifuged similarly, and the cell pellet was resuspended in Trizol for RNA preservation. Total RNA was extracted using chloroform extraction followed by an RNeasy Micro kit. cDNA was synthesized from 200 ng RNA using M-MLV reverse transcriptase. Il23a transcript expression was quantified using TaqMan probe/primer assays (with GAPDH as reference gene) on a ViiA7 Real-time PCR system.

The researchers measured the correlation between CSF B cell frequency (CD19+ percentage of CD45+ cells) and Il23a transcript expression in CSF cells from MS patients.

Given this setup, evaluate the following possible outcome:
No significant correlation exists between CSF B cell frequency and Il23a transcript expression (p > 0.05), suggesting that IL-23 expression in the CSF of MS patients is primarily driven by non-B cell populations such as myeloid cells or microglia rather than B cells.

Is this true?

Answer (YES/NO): NO